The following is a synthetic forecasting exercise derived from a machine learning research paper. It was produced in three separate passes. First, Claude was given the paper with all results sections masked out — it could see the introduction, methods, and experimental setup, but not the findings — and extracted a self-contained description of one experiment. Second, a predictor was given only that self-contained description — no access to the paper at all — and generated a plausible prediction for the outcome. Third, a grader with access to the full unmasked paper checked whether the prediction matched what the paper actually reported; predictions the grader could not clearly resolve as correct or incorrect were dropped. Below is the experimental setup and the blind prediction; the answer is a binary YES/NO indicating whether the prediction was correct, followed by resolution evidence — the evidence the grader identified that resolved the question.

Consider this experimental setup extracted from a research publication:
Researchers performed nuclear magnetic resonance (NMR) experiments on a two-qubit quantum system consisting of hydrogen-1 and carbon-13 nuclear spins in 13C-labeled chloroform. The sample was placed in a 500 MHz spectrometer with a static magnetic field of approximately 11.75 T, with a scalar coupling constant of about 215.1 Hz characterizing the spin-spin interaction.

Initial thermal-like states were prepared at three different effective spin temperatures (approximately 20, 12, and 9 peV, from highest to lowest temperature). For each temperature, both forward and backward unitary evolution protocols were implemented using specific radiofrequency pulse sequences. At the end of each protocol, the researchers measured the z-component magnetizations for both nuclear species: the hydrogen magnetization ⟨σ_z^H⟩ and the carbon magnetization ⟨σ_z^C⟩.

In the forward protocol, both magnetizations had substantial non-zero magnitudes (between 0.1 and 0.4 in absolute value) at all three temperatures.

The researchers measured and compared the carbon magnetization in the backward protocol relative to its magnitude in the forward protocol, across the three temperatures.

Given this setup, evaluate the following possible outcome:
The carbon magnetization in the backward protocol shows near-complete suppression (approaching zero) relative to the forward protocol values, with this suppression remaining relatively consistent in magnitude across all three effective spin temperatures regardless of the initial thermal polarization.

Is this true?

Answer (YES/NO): NO